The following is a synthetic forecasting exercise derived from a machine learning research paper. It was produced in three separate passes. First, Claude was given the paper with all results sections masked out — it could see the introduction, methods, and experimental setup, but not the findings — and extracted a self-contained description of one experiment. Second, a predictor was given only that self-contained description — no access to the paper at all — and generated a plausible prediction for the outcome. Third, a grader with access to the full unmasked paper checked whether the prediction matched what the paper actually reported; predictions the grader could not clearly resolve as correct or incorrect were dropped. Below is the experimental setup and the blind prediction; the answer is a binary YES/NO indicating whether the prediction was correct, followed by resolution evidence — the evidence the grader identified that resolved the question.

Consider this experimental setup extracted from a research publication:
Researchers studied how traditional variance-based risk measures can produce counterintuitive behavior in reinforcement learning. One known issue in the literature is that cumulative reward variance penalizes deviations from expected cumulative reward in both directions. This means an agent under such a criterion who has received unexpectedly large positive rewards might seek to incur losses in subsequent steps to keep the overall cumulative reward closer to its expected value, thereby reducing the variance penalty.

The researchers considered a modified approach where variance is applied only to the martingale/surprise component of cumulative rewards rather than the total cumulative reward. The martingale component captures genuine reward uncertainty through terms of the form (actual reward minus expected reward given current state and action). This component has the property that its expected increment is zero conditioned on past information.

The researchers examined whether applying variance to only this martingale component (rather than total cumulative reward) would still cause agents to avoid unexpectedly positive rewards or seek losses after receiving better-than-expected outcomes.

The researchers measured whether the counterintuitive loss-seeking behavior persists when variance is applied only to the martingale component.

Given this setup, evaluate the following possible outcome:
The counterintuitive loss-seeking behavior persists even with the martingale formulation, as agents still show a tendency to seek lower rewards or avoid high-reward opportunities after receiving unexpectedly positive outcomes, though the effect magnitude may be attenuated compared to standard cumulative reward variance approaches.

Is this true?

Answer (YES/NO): NO